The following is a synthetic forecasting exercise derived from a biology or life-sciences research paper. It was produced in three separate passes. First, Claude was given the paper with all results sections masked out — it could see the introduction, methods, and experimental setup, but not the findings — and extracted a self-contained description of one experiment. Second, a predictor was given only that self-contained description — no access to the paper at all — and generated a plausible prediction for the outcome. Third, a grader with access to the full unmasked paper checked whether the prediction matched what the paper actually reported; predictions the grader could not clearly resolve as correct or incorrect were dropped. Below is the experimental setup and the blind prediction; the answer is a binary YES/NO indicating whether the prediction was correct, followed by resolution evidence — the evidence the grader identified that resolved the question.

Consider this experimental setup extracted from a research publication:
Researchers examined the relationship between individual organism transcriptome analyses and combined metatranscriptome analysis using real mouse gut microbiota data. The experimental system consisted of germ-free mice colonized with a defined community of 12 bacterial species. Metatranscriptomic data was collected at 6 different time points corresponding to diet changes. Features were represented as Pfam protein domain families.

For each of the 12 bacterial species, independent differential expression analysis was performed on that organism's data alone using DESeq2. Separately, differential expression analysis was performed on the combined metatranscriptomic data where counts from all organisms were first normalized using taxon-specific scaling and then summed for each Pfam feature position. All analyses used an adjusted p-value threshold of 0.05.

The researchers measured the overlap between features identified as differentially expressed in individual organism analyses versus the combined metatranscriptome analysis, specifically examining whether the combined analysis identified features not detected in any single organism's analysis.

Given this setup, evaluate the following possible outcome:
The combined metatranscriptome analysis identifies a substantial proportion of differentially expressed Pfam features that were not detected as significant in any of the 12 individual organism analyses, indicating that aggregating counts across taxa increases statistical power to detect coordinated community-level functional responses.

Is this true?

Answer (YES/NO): NO